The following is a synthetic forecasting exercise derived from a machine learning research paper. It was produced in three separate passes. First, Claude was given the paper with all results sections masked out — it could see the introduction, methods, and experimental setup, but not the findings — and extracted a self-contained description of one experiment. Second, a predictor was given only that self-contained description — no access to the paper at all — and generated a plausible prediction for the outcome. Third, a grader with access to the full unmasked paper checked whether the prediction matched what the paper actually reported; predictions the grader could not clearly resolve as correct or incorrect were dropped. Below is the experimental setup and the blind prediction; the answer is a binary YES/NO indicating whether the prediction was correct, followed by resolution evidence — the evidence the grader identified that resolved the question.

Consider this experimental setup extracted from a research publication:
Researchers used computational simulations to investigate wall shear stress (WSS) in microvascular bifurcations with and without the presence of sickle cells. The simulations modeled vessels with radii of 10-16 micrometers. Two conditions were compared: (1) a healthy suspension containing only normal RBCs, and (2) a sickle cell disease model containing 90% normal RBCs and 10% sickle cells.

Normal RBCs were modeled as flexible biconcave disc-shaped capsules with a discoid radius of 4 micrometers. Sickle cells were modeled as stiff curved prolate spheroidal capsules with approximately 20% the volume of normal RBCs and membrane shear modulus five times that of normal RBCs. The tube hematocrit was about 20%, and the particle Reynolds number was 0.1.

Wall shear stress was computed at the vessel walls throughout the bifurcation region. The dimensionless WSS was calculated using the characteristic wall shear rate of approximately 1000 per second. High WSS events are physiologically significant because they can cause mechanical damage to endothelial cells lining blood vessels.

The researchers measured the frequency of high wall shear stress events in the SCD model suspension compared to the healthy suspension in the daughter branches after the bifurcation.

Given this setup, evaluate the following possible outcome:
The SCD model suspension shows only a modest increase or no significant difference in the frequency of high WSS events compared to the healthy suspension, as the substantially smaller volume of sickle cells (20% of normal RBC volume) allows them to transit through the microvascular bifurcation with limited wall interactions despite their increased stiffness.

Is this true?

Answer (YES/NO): NO